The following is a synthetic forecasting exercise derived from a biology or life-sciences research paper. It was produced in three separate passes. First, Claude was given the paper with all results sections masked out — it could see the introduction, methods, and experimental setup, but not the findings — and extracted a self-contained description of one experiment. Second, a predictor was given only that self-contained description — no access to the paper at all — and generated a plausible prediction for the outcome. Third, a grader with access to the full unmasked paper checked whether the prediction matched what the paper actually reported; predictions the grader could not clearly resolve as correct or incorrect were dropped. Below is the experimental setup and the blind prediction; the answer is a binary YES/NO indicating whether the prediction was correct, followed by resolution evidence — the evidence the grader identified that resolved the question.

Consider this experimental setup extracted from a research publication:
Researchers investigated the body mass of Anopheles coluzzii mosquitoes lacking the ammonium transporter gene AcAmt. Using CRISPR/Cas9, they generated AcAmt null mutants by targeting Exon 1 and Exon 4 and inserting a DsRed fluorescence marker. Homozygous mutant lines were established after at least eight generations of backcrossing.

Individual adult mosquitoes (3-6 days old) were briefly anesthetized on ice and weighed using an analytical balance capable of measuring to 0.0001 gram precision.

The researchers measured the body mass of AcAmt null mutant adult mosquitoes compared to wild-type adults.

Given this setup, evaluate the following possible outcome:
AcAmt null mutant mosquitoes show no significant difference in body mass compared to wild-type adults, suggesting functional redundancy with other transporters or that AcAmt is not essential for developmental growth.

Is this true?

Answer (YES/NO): NO